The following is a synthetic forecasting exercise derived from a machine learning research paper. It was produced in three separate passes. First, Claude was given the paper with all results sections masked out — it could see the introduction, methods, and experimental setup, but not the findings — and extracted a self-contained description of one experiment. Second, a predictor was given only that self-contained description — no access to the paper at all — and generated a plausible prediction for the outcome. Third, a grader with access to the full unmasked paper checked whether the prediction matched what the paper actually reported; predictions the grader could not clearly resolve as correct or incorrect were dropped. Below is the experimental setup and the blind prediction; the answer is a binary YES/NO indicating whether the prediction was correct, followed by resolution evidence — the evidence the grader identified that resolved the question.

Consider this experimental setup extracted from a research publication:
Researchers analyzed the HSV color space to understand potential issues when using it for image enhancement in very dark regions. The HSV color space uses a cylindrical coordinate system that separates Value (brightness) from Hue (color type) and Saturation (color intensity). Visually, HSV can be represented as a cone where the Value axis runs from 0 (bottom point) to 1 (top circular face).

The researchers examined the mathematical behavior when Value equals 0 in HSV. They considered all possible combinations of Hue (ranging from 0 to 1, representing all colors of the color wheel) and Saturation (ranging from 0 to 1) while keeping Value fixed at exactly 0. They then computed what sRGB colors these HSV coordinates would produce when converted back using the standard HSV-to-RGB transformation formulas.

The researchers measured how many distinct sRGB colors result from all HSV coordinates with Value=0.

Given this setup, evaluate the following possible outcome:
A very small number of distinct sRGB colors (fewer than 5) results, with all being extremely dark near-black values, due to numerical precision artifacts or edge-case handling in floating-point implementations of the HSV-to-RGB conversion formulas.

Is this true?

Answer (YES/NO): NO